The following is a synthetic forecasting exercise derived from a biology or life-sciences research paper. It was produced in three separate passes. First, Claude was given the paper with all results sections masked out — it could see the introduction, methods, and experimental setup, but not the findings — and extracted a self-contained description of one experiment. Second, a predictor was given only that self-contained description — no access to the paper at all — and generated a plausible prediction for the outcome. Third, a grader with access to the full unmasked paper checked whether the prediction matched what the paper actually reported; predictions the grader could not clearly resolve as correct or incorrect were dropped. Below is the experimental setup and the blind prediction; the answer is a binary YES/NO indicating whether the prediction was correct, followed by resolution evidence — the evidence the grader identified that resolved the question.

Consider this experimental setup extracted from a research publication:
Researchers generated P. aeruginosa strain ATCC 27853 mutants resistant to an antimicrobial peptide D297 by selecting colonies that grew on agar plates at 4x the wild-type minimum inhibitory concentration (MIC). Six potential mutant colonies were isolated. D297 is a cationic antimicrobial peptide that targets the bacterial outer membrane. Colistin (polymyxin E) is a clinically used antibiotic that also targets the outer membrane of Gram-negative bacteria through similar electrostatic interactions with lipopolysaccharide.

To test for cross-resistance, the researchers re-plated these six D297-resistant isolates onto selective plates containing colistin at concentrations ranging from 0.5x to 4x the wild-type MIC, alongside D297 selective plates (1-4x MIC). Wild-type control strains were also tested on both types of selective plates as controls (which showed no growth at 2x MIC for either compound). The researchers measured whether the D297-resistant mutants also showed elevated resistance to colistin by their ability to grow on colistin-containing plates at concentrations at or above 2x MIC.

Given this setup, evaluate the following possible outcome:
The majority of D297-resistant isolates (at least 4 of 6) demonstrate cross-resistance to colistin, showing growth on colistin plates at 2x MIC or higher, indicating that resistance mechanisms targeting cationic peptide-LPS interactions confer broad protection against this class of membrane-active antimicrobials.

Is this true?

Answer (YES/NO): NO